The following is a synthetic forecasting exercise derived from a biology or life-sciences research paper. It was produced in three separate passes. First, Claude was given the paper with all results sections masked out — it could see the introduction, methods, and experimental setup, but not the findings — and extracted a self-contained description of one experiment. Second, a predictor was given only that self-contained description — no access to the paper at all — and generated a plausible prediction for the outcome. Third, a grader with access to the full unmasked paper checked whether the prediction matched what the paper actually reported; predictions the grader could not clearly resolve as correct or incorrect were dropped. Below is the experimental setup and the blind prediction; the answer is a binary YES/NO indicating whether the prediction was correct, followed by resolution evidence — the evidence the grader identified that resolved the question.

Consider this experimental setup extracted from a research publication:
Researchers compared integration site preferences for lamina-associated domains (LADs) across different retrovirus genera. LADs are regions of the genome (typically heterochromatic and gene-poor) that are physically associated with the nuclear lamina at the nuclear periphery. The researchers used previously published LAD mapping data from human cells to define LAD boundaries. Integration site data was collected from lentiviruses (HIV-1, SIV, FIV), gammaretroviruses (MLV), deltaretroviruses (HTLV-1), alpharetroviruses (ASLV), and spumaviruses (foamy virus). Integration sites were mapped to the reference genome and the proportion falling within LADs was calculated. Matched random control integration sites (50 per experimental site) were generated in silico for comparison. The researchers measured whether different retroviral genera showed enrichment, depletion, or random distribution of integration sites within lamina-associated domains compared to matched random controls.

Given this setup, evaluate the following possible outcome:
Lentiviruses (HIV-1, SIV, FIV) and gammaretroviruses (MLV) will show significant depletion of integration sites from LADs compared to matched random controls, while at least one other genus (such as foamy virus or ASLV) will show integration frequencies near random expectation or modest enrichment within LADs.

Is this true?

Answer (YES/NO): NO